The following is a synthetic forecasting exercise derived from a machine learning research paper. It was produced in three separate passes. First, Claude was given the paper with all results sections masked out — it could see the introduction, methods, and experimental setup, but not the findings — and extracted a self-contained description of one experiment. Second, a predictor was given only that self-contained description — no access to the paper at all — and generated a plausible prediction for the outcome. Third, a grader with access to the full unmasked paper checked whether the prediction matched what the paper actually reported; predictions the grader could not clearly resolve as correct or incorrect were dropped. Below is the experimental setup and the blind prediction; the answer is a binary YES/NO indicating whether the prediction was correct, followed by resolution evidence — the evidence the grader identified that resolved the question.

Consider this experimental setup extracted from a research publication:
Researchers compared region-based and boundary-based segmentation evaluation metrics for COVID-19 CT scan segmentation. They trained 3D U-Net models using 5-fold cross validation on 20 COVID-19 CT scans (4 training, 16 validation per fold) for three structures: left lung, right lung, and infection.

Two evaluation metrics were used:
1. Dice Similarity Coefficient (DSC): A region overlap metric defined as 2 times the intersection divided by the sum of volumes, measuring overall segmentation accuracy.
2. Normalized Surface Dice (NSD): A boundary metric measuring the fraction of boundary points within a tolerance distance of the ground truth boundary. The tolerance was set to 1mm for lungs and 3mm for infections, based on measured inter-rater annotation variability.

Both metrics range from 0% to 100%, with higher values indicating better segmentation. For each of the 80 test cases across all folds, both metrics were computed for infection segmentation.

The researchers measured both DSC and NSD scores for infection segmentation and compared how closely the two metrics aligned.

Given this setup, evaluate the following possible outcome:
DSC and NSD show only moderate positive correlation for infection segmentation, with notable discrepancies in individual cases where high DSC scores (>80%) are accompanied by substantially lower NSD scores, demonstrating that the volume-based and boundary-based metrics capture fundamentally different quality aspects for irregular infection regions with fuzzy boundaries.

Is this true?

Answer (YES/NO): NO